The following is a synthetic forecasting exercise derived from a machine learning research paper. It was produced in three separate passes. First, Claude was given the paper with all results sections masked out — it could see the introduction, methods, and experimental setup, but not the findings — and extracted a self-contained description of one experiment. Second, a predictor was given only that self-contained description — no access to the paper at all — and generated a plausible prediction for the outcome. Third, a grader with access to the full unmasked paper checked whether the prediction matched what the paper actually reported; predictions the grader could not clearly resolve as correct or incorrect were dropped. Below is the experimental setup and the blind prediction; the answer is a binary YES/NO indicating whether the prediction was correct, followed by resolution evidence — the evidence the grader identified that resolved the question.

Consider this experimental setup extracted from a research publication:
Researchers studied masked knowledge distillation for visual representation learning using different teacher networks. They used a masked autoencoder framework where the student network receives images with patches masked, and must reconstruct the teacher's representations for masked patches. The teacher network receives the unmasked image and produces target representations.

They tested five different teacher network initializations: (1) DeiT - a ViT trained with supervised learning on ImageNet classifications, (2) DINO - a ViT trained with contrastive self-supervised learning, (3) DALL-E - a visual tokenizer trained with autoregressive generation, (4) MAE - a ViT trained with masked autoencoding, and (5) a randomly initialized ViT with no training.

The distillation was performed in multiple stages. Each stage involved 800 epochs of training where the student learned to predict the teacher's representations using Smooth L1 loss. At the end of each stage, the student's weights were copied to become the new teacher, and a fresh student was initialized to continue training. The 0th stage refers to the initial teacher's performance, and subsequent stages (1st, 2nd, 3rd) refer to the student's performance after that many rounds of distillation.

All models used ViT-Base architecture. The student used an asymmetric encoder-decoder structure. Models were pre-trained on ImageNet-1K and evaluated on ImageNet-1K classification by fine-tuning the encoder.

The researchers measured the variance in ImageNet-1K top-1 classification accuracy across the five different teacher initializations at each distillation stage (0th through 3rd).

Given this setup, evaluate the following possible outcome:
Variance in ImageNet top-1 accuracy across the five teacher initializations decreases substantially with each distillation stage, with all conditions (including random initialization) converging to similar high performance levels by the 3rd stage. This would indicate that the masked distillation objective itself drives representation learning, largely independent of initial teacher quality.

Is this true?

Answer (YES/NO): YES